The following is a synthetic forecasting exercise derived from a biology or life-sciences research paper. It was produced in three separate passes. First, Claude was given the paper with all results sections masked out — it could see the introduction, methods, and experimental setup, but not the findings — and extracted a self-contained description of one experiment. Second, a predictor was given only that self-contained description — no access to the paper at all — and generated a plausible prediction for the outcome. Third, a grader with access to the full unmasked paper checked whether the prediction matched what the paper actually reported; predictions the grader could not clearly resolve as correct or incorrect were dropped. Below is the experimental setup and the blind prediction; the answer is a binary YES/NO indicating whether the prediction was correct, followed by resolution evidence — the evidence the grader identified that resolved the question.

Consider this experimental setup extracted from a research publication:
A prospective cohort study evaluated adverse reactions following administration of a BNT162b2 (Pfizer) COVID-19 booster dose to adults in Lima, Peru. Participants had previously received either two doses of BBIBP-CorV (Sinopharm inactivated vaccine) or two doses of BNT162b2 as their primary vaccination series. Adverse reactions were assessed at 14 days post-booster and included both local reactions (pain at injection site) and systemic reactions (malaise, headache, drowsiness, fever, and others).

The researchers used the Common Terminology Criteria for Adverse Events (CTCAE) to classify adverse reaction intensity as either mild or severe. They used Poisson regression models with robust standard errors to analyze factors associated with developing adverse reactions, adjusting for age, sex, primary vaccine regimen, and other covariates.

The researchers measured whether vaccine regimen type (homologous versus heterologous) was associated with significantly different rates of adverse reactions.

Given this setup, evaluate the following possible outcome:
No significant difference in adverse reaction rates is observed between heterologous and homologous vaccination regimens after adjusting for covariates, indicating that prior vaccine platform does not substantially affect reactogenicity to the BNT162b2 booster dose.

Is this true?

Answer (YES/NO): YES